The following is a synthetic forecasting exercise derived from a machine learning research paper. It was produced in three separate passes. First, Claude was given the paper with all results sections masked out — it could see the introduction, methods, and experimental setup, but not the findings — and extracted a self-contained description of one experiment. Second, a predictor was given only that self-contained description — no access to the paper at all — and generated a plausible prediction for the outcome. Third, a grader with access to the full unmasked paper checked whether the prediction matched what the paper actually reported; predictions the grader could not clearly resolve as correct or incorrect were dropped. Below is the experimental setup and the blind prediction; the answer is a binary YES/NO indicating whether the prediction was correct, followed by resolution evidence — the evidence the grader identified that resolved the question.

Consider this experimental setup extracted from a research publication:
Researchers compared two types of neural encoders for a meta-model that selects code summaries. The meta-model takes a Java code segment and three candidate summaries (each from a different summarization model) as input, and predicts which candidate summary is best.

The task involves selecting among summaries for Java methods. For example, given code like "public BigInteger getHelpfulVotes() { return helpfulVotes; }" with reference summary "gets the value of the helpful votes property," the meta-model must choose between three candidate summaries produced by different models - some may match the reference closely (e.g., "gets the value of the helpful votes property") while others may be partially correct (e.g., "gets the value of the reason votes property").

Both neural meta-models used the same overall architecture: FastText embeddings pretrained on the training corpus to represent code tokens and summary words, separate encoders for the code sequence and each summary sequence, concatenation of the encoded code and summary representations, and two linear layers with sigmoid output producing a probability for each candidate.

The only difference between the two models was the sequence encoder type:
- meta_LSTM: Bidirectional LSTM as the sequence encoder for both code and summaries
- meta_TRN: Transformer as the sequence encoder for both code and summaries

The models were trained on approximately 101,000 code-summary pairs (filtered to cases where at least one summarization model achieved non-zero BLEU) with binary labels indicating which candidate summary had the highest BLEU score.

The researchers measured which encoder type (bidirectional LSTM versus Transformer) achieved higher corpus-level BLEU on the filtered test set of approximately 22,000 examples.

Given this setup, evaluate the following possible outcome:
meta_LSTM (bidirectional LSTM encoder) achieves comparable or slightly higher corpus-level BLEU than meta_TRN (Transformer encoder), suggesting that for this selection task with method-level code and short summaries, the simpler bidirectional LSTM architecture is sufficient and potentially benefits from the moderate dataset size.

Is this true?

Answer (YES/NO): YES